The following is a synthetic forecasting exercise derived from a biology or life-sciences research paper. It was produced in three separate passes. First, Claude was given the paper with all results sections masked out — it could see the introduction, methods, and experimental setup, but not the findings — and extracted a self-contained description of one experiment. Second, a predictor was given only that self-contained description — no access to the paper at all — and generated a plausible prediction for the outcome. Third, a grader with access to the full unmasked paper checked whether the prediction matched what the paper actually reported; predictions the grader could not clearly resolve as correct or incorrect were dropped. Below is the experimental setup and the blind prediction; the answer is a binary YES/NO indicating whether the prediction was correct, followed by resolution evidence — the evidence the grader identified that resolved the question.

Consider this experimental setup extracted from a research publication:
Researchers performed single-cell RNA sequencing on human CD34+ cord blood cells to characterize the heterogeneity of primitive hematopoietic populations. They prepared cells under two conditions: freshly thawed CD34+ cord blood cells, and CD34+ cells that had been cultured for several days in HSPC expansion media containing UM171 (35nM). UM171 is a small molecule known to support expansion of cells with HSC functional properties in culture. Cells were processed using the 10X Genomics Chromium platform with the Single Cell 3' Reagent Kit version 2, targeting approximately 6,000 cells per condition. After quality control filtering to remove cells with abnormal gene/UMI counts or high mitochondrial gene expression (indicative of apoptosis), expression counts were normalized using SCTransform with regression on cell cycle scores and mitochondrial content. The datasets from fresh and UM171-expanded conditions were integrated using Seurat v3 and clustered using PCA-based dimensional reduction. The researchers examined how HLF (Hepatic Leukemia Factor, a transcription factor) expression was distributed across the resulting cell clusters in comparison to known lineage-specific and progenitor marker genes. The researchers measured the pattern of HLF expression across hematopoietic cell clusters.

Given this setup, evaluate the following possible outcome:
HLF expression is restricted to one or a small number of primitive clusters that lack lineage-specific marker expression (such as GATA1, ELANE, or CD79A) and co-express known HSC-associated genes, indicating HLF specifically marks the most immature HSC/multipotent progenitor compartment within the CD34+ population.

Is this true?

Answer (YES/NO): YES